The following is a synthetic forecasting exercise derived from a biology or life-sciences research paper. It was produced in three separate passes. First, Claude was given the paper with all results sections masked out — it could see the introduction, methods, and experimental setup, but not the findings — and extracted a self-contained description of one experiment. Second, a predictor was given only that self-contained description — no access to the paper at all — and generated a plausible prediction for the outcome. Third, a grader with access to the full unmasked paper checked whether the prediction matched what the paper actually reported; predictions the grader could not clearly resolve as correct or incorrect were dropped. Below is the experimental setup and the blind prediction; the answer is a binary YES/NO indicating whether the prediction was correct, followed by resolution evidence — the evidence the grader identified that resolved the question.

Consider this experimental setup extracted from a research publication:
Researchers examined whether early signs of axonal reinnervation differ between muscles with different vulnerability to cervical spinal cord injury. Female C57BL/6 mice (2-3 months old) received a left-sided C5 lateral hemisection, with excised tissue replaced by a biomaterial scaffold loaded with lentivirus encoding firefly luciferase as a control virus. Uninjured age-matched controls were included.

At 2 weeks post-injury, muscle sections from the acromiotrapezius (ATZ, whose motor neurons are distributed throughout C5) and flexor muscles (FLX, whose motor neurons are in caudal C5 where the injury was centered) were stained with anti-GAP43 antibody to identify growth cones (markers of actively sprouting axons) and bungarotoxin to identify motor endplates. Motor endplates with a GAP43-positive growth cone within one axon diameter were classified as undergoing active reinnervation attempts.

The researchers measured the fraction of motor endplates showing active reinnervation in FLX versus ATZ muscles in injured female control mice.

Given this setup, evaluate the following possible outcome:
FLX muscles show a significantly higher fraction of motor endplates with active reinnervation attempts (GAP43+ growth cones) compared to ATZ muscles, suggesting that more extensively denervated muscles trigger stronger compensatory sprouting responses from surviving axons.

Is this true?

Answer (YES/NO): NO